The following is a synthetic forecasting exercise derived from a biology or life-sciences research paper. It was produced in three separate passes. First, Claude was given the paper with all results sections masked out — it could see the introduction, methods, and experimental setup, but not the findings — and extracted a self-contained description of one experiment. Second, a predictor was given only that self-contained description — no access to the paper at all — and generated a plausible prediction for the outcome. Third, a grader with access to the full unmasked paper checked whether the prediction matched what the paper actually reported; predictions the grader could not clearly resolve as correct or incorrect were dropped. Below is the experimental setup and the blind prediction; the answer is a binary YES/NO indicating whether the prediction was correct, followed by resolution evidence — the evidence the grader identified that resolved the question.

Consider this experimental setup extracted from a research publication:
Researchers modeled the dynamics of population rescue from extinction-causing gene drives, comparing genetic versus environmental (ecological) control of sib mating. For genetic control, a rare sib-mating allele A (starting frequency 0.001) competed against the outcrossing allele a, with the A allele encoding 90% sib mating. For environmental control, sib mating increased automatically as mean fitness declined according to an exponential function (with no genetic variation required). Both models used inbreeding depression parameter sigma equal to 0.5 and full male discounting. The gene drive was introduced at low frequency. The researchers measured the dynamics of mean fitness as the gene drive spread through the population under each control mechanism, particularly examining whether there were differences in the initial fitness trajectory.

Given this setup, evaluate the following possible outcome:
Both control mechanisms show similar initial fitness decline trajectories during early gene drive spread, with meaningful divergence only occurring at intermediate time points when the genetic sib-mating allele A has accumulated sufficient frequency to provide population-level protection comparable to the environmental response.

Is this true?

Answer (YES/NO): NO